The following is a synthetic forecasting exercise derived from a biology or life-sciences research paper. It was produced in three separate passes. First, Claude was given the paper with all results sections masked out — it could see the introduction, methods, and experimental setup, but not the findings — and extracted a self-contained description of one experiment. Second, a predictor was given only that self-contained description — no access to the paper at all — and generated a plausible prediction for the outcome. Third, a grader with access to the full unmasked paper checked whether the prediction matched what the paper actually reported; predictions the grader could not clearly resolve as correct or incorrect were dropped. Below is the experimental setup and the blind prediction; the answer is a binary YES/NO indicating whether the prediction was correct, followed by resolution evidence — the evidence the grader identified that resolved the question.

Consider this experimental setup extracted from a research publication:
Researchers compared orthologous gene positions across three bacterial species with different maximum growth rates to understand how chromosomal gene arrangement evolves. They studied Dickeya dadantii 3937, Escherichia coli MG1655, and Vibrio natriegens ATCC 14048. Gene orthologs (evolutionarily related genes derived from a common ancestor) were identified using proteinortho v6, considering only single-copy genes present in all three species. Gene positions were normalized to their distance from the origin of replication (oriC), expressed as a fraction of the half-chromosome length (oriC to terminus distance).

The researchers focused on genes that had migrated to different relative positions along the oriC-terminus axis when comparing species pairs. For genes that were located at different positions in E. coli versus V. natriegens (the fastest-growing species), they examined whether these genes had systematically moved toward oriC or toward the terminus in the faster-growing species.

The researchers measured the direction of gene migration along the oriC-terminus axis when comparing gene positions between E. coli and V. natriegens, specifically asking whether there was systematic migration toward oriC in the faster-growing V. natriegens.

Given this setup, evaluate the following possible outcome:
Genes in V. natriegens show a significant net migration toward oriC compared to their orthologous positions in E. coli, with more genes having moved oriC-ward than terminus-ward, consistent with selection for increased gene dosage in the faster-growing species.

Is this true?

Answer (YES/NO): YES